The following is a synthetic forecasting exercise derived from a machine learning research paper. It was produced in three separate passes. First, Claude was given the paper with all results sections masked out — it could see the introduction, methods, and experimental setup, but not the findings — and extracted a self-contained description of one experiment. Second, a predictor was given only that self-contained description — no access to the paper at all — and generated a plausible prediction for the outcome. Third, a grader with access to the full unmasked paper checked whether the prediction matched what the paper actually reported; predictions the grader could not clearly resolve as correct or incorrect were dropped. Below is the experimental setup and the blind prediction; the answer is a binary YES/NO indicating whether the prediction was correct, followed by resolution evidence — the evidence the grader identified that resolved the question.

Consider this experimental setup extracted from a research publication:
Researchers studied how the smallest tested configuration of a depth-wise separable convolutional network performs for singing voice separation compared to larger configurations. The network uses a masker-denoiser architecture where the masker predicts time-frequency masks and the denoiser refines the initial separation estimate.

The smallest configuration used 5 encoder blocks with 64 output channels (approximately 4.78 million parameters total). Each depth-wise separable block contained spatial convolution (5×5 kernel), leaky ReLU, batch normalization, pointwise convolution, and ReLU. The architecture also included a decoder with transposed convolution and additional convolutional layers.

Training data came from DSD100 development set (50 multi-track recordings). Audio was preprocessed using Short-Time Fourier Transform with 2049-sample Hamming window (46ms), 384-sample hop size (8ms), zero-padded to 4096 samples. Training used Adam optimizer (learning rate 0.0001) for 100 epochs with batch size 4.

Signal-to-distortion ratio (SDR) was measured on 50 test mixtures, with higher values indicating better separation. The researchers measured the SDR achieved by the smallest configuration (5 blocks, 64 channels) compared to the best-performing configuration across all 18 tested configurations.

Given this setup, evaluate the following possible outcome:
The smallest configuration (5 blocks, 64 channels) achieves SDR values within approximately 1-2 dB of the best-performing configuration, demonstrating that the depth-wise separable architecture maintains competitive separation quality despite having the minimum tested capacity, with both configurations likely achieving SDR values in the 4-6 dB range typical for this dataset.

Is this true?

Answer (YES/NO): YES